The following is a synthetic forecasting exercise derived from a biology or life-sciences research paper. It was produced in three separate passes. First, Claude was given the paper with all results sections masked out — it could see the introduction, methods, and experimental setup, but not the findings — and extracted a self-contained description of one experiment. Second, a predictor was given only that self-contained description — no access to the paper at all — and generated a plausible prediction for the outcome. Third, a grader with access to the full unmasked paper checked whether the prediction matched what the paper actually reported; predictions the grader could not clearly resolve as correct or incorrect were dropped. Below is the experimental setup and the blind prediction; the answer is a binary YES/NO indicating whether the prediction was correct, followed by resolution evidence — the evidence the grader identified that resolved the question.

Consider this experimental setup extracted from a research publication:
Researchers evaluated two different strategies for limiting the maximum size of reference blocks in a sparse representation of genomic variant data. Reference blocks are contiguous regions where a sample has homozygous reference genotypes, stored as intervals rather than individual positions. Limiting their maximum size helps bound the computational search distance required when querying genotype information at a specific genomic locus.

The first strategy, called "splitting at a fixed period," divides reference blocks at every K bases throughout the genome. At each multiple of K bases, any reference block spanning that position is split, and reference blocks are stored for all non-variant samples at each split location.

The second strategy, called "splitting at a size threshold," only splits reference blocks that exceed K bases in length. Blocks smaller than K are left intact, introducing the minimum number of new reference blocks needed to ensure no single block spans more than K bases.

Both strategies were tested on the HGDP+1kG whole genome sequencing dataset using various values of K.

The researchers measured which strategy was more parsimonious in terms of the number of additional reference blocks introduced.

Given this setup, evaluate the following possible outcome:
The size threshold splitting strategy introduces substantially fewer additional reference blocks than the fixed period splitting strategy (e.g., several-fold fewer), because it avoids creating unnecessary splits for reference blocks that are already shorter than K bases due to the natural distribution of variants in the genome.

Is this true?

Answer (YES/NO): NO